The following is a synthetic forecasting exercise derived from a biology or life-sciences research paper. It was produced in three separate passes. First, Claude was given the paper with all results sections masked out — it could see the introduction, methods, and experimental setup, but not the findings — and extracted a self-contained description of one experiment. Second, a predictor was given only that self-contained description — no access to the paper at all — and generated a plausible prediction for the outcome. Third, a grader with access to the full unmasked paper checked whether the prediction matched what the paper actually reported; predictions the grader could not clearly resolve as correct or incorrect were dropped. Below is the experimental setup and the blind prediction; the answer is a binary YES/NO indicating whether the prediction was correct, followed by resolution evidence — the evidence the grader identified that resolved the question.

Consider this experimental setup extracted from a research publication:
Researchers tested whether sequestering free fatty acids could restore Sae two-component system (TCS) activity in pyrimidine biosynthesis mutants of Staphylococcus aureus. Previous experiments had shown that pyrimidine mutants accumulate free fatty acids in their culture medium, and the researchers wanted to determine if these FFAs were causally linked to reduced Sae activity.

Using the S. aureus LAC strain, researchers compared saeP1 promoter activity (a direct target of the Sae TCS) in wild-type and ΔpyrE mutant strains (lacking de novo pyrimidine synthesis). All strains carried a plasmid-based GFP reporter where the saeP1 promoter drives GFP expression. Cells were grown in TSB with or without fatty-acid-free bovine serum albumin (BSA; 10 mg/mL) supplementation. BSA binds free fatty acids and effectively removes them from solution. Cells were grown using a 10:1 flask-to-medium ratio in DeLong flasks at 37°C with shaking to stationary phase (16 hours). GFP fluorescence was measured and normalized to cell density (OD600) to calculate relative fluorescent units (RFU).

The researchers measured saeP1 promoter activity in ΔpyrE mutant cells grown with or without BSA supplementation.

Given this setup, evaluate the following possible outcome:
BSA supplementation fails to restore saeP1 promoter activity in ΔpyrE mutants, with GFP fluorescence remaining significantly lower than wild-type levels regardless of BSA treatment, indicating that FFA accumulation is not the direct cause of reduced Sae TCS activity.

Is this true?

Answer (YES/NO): NO